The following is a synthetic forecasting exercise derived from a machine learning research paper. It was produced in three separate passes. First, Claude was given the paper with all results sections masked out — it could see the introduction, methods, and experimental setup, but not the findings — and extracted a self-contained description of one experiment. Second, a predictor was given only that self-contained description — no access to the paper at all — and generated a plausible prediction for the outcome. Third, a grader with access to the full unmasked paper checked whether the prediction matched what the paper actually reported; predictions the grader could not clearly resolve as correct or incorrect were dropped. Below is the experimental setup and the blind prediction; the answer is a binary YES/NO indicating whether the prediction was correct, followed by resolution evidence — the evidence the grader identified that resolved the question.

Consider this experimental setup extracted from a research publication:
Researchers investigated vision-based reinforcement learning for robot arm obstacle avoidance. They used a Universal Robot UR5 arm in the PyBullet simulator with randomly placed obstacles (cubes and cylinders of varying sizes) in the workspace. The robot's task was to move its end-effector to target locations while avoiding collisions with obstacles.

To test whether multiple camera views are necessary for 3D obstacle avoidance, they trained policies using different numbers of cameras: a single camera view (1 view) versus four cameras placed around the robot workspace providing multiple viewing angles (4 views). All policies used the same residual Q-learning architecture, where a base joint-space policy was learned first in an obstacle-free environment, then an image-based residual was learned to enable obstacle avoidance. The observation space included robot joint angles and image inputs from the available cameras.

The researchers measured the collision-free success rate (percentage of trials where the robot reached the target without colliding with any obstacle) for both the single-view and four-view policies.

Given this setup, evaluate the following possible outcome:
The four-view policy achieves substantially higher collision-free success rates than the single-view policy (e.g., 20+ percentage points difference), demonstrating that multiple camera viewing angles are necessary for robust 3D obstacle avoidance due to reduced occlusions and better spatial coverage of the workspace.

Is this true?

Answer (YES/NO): YES